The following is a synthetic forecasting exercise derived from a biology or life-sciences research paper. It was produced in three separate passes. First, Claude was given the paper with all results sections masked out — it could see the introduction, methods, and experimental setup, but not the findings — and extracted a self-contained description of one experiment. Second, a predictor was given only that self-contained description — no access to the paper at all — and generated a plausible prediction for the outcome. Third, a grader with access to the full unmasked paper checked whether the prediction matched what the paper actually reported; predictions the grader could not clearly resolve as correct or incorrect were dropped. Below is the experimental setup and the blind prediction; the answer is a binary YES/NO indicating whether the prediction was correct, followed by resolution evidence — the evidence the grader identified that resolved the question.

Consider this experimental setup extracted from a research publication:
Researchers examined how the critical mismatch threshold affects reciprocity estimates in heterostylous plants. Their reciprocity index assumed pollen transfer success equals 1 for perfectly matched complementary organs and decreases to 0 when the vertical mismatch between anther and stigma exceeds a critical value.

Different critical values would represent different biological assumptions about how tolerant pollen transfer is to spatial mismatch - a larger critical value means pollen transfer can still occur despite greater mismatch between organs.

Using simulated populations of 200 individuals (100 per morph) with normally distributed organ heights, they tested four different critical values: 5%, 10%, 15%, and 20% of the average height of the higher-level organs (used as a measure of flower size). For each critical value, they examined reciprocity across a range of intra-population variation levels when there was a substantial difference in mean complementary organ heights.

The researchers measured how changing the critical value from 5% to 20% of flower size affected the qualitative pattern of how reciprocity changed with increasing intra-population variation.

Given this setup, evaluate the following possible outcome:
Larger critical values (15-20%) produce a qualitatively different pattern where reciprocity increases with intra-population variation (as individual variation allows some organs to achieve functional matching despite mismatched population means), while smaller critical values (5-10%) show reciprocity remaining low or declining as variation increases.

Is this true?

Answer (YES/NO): NO